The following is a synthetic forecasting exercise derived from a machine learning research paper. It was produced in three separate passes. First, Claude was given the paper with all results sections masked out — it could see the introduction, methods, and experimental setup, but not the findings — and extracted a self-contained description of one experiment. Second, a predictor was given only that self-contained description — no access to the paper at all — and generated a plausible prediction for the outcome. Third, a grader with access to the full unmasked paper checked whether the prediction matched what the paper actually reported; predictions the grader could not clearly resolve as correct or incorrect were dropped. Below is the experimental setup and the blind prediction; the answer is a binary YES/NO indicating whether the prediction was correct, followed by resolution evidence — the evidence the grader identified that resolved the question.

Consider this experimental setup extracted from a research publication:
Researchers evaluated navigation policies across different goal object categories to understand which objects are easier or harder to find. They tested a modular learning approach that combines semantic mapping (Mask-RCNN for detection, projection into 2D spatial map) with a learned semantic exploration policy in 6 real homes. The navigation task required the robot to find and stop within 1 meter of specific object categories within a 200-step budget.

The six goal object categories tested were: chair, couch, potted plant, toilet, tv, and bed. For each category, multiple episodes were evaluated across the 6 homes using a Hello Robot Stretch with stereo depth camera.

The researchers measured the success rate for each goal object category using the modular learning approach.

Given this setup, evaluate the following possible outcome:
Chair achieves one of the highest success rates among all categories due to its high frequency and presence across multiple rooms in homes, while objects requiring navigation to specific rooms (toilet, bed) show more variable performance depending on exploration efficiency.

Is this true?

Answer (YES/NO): NO